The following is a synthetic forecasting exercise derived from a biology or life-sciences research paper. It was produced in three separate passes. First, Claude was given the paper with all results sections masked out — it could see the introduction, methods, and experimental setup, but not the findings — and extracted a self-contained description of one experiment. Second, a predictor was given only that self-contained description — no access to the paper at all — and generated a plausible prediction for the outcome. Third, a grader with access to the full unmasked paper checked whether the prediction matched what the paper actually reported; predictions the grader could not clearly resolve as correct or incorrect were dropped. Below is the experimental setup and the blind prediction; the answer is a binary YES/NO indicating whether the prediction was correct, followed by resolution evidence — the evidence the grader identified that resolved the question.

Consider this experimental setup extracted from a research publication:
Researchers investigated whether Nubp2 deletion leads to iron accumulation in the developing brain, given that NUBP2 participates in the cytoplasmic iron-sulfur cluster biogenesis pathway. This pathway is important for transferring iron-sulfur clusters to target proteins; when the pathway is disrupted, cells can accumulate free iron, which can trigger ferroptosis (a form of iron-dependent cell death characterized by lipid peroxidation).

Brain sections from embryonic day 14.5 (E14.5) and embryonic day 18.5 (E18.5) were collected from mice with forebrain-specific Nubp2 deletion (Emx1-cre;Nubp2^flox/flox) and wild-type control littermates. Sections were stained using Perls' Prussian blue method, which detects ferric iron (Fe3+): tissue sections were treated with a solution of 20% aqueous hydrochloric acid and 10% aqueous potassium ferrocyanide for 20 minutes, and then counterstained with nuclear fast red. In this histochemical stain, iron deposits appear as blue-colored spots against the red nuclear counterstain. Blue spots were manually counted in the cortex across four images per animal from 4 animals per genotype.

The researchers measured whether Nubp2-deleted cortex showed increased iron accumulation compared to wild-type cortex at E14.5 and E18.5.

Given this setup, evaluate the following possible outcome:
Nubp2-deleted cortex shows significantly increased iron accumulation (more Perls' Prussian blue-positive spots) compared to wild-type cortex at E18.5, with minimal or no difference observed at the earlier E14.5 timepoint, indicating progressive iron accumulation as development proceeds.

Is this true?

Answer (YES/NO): YES